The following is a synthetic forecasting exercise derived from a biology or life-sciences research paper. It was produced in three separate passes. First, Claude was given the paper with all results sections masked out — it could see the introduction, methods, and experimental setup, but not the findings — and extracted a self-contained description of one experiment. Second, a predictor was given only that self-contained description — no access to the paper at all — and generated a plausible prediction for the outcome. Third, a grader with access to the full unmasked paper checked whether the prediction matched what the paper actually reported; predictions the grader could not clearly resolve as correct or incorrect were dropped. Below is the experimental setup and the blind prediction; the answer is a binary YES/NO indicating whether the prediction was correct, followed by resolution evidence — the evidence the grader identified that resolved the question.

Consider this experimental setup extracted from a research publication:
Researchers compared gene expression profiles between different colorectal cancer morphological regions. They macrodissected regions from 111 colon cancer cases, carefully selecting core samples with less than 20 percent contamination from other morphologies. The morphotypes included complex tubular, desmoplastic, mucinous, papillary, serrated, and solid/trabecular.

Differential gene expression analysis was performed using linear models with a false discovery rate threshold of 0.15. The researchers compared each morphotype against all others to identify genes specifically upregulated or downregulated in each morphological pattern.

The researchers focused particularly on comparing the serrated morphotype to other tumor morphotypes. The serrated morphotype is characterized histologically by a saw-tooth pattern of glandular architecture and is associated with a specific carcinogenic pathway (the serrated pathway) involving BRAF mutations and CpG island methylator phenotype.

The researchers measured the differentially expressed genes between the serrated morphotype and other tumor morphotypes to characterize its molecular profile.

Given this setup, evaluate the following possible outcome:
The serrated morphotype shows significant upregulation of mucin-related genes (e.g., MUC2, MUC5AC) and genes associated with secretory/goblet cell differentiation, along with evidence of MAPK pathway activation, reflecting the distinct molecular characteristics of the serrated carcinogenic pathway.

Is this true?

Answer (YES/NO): NO